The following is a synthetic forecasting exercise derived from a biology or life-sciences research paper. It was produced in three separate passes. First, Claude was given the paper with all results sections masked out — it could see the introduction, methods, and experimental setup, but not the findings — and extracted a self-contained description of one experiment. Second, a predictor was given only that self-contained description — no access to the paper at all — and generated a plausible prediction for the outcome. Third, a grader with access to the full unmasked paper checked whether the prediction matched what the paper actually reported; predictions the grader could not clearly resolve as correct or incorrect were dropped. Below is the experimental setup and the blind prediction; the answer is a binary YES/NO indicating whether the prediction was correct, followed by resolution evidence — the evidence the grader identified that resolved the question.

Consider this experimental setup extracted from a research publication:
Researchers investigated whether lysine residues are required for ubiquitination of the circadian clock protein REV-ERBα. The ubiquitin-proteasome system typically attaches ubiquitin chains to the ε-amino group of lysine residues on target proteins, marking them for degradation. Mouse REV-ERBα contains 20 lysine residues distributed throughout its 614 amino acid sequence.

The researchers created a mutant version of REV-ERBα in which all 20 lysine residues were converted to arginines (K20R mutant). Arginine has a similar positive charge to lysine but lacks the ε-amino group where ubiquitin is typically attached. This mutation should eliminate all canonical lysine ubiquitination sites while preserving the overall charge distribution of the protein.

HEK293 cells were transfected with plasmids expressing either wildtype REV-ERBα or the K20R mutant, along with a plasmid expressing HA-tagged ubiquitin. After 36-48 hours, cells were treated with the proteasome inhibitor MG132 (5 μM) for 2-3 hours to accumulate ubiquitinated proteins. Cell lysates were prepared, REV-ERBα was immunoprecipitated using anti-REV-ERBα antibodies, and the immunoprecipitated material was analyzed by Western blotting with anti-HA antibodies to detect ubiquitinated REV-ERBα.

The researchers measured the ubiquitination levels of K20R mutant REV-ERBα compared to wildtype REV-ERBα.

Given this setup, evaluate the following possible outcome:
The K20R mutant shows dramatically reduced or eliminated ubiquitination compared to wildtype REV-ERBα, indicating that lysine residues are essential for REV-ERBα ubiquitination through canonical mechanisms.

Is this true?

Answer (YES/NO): NO